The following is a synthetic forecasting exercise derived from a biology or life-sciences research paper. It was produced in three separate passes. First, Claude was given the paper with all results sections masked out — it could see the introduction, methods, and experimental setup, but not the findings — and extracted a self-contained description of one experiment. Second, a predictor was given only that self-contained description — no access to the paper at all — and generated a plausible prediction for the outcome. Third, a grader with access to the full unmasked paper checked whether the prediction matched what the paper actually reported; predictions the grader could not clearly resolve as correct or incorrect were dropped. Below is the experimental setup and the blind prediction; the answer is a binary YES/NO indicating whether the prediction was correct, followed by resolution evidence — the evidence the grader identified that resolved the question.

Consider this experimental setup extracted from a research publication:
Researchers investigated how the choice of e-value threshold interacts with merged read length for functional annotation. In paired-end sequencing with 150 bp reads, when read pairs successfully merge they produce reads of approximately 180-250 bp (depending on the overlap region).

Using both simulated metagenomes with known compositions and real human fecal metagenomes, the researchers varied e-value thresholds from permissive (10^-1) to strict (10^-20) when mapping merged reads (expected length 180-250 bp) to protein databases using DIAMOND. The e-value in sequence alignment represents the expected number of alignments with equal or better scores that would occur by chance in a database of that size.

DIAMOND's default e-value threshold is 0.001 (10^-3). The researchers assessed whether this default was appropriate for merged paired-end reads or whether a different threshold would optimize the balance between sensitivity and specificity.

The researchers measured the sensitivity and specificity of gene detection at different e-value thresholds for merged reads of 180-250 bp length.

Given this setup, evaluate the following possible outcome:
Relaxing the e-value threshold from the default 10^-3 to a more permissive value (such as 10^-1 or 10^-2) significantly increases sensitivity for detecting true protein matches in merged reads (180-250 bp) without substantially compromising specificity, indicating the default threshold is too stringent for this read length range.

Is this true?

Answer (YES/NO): NO